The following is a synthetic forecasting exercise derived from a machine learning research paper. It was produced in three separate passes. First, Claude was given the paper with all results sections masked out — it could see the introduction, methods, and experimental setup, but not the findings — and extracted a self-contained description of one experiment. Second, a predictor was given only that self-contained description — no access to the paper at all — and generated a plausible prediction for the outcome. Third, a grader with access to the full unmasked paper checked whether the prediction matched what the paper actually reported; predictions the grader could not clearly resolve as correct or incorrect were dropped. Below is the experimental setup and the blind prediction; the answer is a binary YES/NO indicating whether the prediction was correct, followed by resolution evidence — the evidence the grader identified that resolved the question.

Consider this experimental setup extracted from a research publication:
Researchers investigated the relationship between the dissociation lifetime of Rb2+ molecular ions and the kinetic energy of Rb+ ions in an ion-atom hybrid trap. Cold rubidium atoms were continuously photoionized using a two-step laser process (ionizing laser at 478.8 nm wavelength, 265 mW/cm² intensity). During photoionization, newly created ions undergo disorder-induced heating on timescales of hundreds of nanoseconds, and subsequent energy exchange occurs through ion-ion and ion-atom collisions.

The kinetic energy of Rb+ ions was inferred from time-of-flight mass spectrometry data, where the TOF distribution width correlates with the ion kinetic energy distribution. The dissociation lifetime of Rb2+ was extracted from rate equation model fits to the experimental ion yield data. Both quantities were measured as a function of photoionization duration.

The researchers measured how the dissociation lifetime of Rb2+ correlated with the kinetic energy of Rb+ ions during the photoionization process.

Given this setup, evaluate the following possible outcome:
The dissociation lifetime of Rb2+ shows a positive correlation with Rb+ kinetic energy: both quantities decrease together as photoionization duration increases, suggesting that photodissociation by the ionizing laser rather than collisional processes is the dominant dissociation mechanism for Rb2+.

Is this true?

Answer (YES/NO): NO